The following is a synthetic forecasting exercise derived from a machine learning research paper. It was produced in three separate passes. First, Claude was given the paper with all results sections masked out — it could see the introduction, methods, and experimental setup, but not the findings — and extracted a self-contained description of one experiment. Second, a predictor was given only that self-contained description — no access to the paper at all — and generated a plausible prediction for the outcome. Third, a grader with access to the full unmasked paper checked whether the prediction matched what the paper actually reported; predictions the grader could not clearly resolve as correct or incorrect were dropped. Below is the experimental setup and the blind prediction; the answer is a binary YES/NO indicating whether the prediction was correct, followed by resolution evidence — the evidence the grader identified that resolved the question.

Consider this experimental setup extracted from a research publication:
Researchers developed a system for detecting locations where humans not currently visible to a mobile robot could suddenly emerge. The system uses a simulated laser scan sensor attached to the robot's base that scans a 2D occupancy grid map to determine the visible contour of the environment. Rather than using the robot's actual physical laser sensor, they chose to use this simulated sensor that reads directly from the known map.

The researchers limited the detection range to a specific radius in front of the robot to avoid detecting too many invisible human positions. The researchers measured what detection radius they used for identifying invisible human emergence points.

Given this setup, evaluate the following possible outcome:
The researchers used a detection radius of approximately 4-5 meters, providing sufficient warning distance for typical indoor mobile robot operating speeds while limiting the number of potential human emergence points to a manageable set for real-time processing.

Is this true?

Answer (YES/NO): YES